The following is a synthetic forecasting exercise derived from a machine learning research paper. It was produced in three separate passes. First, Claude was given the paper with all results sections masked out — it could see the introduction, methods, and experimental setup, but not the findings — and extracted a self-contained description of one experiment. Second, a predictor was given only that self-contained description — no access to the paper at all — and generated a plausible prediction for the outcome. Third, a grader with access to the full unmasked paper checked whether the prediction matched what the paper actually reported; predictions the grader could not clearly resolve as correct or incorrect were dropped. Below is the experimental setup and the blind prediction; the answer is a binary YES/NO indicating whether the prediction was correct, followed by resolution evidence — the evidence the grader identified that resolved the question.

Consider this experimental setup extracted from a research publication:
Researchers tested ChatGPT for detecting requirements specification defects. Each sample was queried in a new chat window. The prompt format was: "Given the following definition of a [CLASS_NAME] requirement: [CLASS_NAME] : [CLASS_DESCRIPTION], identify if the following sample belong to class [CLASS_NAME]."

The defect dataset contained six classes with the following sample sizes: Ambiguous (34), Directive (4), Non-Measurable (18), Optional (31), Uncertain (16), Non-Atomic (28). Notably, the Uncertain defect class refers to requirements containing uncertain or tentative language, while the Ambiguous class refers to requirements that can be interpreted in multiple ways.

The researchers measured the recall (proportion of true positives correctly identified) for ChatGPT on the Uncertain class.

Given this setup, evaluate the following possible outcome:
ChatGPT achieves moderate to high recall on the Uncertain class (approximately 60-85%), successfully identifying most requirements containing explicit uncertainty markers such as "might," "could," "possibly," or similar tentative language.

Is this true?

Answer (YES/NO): NO